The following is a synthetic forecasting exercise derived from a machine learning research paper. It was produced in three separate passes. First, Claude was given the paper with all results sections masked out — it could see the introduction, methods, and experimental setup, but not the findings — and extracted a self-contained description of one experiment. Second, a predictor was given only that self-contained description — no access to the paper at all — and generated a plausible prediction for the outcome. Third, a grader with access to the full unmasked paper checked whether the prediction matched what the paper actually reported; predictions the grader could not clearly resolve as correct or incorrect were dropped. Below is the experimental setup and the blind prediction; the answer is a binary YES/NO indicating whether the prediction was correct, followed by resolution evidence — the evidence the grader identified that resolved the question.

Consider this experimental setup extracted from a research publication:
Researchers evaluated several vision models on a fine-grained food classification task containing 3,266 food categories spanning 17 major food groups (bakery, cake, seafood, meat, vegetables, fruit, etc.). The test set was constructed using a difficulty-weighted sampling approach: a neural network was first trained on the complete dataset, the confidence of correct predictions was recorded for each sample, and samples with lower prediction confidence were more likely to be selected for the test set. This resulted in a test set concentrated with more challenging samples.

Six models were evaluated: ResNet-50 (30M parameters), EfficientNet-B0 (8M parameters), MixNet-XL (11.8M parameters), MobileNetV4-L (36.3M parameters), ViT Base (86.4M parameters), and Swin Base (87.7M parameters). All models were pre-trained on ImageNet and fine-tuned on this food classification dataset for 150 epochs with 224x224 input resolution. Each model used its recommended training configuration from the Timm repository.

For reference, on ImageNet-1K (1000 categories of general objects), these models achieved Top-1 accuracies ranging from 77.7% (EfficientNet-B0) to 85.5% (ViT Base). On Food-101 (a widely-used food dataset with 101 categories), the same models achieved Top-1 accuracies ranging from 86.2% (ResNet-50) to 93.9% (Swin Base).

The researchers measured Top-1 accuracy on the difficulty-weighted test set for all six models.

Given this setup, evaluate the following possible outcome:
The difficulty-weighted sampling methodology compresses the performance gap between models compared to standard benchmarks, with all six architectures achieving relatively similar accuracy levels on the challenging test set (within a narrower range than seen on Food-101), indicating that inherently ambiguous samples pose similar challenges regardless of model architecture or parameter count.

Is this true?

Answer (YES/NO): NO